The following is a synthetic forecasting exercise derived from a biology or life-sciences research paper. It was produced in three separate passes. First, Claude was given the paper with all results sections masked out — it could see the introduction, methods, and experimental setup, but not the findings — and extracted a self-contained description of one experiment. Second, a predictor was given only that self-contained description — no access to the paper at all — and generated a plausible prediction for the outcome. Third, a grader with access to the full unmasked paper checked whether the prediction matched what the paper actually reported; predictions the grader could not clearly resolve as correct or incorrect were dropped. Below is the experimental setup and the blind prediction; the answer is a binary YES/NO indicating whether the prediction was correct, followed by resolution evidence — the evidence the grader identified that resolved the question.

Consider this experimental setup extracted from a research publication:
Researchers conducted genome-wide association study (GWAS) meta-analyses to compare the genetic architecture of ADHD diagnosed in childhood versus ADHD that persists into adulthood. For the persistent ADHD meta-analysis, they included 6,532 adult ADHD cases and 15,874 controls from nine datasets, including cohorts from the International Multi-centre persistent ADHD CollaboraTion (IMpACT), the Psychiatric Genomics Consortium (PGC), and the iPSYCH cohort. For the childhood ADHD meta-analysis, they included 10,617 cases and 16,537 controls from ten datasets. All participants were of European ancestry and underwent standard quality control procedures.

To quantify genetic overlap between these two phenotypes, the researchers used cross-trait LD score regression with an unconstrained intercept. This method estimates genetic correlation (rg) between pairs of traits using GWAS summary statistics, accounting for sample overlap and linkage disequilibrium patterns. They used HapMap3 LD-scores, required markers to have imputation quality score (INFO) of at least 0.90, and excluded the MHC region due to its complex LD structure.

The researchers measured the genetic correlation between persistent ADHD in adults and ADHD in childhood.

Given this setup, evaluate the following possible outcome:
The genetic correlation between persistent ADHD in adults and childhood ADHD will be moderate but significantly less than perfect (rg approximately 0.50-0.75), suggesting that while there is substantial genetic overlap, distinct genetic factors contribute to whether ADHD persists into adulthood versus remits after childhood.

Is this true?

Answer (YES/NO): NO